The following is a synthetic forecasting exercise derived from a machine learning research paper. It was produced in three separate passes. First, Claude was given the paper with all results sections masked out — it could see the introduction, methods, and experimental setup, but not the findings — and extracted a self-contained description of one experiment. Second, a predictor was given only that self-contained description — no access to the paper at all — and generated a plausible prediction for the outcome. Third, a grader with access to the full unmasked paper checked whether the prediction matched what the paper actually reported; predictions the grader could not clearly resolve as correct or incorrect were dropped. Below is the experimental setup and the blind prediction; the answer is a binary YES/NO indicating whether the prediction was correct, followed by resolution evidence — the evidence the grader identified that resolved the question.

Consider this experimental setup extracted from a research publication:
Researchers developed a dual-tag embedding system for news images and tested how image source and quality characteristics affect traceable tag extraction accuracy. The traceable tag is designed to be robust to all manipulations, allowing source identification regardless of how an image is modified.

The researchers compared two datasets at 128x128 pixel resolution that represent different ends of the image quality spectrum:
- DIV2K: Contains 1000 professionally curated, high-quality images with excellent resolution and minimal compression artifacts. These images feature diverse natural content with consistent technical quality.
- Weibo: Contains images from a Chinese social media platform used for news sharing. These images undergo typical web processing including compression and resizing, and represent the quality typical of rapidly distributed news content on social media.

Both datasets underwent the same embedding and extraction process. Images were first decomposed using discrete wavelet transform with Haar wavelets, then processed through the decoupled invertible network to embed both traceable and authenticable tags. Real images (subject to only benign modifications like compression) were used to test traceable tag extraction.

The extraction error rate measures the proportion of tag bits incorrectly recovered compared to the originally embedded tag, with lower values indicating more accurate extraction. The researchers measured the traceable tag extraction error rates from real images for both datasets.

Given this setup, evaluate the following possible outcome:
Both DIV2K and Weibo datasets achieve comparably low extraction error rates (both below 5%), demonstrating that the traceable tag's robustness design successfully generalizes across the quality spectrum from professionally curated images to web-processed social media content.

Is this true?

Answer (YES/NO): NO